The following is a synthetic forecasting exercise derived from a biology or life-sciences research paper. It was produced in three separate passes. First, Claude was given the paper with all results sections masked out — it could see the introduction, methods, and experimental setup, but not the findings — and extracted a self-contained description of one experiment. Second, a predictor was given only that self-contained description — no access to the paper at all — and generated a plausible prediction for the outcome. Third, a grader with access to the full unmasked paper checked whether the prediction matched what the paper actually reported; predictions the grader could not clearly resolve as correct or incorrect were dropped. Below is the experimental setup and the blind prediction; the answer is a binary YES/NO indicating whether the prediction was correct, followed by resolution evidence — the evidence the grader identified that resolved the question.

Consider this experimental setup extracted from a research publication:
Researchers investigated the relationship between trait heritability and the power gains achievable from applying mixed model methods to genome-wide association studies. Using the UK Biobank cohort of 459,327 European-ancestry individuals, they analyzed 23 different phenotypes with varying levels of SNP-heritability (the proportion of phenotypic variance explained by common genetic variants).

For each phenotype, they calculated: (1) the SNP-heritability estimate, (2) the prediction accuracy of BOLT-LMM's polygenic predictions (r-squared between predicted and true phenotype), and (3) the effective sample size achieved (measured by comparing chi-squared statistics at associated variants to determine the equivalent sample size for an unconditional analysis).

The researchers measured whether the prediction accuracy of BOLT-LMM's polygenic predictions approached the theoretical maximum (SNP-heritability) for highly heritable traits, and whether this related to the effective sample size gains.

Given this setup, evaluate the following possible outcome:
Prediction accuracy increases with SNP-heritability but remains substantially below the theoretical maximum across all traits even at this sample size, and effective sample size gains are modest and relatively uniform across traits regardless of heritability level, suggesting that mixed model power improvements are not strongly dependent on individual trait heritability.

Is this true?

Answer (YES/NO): NO